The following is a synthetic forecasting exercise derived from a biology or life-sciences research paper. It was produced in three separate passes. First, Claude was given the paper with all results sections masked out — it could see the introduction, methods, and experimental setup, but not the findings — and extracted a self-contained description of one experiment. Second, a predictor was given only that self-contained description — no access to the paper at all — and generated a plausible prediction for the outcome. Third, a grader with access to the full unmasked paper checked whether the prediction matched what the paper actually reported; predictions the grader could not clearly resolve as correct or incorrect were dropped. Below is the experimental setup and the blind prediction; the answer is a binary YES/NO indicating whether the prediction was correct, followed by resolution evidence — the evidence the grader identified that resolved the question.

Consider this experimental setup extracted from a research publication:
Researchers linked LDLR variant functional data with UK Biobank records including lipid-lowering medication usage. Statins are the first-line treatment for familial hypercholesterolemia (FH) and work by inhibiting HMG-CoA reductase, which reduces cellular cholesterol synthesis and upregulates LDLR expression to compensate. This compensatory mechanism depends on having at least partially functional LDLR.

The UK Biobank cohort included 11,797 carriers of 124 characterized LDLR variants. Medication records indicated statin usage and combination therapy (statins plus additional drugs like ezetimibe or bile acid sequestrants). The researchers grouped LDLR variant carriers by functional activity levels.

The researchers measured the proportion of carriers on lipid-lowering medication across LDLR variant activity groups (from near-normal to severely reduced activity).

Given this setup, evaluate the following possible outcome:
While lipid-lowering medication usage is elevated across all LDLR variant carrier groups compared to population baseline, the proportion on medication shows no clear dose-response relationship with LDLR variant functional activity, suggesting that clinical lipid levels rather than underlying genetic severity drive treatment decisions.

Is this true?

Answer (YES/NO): NO